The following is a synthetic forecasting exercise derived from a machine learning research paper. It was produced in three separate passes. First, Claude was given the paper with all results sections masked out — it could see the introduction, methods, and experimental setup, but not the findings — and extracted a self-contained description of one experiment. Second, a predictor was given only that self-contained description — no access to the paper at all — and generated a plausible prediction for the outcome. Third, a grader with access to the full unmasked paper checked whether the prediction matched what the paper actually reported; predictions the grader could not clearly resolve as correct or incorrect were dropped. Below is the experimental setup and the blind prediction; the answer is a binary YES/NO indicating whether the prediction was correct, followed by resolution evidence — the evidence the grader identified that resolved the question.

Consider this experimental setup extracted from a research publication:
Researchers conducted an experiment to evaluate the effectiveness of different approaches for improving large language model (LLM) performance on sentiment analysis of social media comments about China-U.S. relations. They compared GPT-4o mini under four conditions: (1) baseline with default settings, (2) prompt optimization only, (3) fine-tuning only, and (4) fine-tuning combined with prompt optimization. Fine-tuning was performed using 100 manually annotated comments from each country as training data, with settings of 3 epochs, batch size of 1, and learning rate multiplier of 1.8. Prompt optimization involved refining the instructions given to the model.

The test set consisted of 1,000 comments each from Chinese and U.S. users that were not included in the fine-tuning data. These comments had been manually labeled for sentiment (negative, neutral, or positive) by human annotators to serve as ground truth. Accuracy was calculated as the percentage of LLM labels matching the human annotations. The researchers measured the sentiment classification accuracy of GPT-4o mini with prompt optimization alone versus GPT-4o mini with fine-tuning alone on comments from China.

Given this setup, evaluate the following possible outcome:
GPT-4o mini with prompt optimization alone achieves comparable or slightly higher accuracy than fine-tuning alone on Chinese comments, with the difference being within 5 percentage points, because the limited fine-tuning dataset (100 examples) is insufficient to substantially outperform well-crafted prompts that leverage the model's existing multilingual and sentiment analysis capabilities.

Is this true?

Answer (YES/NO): NO